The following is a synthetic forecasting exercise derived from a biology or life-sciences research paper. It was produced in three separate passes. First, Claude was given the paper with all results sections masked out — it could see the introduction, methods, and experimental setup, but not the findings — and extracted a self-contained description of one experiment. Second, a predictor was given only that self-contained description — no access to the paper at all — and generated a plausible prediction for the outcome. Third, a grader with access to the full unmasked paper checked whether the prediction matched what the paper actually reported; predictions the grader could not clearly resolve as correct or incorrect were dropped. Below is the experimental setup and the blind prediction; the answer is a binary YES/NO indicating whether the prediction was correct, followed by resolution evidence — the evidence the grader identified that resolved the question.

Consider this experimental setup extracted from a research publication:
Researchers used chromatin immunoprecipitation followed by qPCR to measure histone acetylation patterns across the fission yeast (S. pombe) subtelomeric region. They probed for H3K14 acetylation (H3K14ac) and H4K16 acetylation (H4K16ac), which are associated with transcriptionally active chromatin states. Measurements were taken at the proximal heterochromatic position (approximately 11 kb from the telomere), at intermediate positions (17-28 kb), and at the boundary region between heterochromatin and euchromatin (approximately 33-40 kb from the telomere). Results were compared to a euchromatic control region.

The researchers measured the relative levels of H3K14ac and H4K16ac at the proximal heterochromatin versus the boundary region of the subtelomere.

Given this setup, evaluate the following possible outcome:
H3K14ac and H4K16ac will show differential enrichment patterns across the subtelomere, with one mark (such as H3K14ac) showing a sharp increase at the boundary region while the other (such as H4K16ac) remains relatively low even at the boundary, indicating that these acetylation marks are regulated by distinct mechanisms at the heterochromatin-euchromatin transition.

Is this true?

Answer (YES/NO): NO